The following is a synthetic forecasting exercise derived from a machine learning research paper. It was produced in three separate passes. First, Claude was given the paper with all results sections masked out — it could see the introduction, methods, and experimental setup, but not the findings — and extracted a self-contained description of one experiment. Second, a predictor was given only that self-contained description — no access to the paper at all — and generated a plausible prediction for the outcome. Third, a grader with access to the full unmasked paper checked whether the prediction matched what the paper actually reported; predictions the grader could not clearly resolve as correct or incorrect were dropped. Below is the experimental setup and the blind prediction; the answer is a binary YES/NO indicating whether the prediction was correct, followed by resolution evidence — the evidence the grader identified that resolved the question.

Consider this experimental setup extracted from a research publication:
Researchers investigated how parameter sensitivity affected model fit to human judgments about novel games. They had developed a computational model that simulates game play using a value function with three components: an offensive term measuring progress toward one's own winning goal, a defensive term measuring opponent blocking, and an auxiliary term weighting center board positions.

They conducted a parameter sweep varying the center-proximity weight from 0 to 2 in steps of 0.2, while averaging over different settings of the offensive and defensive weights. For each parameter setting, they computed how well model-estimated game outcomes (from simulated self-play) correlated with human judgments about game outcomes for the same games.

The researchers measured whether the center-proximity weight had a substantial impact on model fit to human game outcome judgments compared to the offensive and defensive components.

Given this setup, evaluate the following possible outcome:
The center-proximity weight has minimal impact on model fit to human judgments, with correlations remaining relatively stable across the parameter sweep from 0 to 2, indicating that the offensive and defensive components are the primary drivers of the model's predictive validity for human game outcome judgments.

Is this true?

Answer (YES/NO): YES